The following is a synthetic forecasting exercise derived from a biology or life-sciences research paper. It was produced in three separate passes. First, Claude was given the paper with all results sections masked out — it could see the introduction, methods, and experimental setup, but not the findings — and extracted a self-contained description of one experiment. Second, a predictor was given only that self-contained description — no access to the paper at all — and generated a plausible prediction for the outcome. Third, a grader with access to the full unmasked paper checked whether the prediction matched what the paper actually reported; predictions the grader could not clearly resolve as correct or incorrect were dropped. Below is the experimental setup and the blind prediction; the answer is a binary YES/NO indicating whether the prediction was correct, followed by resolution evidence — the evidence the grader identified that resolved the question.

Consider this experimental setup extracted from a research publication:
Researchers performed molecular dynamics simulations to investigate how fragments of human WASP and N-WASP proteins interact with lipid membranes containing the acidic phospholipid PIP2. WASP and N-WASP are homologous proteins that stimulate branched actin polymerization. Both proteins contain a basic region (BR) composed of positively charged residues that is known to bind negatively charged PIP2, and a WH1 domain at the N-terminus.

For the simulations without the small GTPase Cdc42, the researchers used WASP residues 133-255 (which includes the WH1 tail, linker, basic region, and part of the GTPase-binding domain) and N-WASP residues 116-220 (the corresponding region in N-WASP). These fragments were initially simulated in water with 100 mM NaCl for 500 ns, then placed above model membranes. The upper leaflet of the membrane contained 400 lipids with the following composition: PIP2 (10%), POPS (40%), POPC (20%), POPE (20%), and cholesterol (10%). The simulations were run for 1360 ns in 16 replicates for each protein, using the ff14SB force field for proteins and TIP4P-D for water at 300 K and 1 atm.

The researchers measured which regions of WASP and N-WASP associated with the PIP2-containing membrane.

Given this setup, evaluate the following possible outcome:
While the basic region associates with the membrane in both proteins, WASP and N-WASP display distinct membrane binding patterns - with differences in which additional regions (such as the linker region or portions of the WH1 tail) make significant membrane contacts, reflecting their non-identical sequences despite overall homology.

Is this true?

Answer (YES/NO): NO